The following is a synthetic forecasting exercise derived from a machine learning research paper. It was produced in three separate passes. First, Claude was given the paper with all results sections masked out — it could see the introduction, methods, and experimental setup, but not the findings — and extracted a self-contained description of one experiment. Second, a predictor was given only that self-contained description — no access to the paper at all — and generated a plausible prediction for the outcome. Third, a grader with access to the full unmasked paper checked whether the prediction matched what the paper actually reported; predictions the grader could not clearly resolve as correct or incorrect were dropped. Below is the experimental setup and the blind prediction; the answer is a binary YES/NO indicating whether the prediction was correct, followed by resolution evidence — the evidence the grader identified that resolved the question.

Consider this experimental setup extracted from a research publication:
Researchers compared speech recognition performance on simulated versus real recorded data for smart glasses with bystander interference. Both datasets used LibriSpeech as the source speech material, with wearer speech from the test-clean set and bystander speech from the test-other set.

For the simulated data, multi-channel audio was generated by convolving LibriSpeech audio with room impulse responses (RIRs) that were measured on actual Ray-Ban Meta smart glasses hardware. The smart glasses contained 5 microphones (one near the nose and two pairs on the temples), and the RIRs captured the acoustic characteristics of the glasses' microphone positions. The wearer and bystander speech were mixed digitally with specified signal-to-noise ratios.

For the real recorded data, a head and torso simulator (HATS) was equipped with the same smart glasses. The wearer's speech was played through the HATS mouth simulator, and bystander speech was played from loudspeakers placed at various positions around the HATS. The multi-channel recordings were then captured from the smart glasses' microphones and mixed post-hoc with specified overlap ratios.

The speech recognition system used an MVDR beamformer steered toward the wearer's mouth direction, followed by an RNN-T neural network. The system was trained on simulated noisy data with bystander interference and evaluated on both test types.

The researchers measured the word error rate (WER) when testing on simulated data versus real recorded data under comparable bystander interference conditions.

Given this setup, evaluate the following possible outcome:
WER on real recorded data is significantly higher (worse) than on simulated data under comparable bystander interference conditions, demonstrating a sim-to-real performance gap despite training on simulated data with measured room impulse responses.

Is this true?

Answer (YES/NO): NO